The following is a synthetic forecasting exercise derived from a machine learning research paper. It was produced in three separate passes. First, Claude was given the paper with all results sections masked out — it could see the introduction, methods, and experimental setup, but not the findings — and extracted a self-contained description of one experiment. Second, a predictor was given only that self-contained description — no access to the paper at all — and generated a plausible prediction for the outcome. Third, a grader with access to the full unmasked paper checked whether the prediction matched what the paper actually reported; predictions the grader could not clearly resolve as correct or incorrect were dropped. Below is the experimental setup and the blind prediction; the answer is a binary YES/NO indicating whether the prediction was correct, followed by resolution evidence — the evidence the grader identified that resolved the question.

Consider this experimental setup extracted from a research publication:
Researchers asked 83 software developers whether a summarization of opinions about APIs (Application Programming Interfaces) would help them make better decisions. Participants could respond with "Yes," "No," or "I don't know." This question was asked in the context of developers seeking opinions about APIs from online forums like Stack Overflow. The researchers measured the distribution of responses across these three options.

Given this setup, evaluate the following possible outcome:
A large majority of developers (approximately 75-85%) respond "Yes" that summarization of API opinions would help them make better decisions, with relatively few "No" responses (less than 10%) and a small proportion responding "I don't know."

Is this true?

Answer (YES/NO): NO